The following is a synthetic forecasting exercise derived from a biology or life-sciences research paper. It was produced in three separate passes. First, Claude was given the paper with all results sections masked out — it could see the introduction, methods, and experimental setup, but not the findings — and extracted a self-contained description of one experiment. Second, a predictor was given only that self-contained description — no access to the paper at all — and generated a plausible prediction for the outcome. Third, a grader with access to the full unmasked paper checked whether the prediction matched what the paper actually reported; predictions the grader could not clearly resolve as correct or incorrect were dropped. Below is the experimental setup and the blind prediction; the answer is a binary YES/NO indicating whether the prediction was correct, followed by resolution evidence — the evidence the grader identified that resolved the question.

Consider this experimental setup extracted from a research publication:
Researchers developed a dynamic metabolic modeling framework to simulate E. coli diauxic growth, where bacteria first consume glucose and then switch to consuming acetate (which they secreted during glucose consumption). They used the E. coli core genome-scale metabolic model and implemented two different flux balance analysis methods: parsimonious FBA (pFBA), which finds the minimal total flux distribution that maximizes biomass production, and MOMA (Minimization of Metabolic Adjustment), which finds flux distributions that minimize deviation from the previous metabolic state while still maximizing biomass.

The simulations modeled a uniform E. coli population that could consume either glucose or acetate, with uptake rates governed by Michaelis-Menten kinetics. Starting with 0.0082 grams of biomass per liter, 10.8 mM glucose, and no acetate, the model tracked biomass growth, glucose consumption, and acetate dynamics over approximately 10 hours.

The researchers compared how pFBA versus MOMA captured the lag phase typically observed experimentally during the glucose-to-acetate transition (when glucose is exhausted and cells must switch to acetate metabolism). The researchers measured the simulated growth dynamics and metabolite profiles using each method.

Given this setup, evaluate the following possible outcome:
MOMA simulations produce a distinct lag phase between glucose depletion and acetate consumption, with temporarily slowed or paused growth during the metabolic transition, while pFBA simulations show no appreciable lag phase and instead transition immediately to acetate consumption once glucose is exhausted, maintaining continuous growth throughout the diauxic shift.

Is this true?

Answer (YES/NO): NO